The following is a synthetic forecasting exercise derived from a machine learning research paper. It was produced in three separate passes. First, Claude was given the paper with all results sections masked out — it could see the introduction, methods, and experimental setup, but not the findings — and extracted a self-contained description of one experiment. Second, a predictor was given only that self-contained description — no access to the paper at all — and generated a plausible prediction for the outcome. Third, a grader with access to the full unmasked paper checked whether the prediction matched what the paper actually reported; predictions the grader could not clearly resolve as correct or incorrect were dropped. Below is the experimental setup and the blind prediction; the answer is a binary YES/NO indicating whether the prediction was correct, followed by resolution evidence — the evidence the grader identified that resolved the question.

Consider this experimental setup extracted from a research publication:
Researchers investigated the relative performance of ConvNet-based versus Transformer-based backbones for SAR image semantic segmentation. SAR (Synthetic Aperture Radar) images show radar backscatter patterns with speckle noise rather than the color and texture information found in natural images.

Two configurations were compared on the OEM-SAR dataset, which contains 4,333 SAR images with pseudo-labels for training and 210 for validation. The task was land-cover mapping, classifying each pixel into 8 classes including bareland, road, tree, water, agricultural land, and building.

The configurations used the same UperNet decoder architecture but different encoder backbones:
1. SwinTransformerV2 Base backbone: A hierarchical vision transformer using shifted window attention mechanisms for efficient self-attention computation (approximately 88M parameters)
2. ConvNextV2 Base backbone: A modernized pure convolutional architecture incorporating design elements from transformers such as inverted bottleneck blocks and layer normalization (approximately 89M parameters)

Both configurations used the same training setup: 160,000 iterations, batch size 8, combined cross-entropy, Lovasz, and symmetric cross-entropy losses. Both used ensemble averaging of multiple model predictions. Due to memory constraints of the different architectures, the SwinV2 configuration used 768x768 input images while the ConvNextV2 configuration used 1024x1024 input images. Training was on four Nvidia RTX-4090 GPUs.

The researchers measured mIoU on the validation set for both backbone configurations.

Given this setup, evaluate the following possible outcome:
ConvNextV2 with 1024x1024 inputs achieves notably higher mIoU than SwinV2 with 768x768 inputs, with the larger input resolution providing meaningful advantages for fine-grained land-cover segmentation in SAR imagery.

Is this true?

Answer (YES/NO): NO